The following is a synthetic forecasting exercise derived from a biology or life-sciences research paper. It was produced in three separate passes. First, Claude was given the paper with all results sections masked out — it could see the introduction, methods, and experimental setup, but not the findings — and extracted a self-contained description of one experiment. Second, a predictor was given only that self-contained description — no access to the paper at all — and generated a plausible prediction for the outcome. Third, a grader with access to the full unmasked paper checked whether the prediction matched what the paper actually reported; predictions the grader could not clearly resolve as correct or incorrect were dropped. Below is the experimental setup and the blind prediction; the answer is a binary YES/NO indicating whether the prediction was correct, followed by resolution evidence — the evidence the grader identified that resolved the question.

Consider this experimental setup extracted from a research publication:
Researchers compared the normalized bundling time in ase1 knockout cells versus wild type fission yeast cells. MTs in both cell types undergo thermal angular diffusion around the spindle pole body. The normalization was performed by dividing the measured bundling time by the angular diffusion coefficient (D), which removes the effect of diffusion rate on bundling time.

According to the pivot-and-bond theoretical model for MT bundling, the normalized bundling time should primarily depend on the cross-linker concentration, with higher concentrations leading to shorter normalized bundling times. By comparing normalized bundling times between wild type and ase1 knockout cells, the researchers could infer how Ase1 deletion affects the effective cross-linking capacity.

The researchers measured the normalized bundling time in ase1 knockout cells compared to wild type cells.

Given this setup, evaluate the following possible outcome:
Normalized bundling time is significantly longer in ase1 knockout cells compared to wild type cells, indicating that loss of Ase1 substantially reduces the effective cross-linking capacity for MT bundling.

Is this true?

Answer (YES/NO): YES